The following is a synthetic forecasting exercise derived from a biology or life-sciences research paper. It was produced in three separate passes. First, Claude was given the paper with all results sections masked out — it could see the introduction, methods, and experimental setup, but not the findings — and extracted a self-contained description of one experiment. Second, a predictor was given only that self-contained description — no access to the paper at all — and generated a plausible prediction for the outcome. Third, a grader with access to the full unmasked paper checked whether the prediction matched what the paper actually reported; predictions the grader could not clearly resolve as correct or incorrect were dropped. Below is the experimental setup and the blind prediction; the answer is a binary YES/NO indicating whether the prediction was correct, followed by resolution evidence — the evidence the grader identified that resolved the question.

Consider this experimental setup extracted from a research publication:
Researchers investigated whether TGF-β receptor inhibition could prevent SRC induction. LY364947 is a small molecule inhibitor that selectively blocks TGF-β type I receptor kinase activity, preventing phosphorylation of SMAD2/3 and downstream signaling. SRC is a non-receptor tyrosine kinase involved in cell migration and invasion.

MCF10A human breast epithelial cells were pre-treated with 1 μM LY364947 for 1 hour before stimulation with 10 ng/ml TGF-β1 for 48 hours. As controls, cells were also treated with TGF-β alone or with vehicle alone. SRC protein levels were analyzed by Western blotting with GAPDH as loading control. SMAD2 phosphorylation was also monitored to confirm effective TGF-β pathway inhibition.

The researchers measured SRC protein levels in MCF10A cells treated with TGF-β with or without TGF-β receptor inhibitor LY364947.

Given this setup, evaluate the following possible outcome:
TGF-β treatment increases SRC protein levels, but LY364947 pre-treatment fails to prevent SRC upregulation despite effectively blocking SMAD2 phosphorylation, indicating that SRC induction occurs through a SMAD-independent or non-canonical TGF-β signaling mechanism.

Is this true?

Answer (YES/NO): NO